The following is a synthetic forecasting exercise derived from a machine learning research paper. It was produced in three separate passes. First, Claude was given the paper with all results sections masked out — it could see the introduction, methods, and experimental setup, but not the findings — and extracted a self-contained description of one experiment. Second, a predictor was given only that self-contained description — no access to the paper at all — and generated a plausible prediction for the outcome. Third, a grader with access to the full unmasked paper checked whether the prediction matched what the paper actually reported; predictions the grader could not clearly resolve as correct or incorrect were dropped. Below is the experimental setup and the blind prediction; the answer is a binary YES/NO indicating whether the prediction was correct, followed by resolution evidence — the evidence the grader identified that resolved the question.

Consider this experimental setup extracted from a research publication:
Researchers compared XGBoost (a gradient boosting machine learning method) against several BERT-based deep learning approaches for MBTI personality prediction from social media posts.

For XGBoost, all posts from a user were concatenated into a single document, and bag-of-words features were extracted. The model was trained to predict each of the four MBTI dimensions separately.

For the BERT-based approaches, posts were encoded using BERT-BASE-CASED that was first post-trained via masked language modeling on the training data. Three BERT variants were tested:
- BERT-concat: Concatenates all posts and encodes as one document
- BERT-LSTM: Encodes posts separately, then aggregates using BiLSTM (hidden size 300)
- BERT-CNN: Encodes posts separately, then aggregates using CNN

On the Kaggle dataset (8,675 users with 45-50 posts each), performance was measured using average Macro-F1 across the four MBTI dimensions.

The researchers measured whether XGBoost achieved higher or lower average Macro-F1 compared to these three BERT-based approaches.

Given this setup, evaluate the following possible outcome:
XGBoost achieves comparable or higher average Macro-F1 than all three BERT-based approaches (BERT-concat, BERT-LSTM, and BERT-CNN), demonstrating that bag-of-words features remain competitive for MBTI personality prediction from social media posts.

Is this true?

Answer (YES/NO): YES